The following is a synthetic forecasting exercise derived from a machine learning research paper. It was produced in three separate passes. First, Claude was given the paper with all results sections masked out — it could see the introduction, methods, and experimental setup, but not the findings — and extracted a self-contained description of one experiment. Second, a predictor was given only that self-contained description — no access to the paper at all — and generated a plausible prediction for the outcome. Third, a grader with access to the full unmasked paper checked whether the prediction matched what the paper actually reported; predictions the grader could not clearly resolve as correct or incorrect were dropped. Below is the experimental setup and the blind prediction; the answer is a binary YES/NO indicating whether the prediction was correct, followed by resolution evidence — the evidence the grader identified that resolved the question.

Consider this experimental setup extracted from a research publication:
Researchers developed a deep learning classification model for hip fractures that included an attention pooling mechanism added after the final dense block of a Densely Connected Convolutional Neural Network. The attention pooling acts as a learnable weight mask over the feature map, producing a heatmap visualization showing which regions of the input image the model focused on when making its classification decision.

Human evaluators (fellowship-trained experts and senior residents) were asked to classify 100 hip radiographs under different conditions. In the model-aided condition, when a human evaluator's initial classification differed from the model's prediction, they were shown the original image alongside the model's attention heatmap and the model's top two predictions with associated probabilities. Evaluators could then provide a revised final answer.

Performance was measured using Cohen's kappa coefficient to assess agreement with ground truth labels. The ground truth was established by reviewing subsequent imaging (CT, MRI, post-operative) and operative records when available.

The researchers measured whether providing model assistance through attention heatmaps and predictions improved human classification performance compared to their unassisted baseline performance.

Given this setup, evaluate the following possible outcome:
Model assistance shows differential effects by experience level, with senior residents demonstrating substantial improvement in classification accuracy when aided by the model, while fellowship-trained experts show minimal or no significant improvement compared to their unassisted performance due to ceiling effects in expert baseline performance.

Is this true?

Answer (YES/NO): YES